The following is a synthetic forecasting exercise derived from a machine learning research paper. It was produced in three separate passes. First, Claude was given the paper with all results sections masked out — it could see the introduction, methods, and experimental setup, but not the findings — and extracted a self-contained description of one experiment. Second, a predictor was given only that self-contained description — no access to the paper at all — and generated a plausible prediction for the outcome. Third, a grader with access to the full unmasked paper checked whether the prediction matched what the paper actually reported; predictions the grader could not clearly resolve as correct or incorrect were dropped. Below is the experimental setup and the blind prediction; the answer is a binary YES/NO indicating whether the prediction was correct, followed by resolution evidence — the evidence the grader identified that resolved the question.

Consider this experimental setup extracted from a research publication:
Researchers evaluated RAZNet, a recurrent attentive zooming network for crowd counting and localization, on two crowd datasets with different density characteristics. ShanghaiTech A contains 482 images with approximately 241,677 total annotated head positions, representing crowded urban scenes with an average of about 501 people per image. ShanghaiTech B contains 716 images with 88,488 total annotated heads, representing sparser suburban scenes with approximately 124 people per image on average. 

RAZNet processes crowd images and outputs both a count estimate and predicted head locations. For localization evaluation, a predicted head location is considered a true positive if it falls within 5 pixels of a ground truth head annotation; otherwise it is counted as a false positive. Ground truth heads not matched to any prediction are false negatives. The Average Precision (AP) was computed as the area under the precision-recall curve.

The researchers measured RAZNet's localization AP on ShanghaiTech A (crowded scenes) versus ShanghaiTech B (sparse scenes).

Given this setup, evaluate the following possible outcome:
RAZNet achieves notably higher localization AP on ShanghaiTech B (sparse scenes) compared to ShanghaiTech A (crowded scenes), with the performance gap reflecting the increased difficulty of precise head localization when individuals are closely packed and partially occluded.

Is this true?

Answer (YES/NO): NO